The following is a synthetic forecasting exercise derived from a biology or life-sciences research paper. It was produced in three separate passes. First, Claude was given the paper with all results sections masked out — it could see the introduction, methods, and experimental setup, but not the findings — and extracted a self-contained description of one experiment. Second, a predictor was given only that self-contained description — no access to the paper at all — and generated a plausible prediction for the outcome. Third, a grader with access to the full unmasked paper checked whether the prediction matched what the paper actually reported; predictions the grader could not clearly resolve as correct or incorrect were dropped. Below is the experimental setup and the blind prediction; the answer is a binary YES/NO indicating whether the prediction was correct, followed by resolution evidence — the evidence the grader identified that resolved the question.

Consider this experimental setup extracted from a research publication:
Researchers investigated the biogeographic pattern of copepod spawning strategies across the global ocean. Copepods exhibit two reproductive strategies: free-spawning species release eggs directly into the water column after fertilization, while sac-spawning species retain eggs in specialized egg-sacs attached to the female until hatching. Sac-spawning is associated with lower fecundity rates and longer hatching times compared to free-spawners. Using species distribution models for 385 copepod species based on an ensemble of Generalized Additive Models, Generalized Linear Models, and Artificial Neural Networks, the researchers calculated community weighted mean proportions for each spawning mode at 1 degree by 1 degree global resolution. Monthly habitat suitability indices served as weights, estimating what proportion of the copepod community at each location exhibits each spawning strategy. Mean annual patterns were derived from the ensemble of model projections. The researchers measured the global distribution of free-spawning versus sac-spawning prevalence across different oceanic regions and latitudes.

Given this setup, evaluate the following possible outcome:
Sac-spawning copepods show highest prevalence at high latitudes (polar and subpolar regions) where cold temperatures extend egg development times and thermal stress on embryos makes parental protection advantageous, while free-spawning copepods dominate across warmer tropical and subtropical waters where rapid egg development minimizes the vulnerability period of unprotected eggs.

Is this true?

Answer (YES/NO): NO